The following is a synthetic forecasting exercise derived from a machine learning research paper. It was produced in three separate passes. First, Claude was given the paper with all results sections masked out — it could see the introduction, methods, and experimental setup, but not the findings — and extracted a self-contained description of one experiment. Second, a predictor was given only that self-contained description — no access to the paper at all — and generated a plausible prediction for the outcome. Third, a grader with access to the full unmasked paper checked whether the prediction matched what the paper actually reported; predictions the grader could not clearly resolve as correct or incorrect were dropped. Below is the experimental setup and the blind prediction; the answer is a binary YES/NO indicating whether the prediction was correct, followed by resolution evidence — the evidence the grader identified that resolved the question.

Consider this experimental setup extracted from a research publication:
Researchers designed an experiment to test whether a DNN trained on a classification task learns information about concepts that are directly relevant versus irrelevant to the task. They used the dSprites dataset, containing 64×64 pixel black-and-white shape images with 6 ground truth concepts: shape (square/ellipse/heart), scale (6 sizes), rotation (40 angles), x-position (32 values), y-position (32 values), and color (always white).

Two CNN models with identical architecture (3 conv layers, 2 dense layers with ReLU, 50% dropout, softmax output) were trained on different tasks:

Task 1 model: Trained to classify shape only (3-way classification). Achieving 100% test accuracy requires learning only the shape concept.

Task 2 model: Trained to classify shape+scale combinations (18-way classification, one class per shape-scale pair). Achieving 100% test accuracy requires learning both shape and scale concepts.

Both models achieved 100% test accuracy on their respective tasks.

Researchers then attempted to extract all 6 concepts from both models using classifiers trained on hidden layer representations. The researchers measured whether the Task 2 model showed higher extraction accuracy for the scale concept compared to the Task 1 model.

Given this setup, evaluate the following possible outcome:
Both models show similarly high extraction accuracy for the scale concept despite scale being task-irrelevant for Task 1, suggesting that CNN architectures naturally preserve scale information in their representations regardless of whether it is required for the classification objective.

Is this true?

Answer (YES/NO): NO